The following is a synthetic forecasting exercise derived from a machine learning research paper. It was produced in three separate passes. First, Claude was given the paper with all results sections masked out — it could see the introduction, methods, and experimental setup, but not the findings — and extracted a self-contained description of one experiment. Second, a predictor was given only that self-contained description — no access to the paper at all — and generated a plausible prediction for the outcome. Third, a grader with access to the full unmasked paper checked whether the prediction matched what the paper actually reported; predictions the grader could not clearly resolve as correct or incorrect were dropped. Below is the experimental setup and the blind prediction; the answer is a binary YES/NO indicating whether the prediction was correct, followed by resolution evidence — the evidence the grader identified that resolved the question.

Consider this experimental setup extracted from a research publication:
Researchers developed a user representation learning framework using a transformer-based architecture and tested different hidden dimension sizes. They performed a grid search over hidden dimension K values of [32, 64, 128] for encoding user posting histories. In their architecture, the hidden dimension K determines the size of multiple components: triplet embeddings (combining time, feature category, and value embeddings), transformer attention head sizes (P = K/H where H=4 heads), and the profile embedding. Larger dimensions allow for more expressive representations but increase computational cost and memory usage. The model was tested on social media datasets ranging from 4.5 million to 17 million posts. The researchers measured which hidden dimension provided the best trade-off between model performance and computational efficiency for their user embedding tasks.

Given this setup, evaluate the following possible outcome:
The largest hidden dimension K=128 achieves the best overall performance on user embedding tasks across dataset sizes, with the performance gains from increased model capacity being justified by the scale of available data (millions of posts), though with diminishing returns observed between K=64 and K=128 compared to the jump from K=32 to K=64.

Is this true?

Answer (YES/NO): NO